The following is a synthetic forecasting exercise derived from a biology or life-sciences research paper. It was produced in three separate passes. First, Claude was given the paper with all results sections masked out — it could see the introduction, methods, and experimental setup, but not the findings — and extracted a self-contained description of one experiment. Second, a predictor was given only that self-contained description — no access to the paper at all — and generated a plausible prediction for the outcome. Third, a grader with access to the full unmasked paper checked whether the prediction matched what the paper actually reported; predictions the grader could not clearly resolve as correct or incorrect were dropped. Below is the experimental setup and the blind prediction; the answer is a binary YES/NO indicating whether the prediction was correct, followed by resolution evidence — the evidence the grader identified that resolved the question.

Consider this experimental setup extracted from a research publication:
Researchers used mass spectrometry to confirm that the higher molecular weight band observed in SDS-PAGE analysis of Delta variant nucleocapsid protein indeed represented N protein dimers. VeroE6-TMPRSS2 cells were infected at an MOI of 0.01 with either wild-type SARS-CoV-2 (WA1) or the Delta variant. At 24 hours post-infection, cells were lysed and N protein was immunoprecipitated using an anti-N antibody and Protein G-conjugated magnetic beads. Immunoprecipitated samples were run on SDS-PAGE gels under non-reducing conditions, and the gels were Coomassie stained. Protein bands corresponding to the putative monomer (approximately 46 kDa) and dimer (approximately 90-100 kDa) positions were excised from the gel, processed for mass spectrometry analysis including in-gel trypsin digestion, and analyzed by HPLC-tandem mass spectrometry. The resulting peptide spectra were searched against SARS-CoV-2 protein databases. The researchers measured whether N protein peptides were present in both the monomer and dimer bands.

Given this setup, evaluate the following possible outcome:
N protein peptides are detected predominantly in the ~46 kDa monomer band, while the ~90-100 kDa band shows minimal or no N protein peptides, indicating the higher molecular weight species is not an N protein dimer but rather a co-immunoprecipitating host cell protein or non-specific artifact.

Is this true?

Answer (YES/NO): NO